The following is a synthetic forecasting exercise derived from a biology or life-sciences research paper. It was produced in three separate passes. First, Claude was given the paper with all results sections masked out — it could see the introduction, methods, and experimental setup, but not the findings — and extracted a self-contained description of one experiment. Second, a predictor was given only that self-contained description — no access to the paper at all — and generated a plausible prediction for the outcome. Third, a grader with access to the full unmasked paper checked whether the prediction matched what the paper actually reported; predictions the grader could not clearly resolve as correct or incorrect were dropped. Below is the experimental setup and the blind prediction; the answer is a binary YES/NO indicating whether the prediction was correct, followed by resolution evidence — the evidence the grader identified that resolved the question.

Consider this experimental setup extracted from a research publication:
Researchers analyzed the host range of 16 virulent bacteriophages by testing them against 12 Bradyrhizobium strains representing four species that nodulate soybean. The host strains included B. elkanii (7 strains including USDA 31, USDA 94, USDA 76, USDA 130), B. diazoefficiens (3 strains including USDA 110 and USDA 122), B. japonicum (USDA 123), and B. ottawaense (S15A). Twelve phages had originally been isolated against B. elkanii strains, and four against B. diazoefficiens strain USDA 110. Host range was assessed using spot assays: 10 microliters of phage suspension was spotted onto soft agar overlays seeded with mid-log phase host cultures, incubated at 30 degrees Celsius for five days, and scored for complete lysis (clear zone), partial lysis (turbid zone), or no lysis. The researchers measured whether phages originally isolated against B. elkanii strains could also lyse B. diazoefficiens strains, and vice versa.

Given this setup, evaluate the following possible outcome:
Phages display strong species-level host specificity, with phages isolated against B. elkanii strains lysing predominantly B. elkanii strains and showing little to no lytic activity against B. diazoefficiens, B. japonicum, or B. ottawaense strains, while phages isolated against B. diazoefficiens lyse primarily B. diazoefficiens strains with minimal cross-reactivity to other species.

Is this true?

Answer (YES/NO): YES